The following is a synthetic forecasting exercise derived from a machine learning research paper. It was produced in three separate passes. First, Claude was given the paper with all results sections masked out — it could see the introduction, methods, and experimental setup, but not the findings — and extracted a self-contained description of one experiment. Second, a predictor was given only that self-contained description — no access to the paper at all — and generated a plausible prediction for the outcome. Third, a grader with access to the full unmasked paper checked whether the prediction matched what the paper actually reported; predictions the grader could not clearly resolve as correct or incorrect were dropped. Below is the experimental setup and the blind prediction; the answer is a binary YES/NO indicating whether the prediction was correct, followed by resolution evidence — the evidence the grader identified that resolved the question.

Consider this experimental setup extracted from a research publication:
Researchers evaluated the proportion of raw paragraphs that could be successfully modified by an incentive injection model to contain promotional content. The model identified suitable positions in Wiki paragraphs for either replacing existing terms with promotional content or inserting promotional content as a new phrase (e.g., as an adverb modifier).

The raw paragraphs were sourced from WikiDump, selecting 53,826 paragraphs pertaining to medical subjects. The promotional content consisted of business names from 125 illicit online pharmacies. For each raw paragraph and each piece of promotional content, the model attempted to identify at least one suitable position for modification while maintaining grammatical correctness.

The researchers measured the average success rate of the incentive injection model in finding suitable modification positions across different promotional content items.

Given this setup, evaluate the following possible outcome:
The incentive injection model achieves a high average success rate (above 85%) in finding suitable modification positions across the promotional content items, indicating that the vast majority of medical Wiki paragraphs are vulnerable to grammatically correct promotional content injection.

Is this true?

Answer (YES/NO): NO